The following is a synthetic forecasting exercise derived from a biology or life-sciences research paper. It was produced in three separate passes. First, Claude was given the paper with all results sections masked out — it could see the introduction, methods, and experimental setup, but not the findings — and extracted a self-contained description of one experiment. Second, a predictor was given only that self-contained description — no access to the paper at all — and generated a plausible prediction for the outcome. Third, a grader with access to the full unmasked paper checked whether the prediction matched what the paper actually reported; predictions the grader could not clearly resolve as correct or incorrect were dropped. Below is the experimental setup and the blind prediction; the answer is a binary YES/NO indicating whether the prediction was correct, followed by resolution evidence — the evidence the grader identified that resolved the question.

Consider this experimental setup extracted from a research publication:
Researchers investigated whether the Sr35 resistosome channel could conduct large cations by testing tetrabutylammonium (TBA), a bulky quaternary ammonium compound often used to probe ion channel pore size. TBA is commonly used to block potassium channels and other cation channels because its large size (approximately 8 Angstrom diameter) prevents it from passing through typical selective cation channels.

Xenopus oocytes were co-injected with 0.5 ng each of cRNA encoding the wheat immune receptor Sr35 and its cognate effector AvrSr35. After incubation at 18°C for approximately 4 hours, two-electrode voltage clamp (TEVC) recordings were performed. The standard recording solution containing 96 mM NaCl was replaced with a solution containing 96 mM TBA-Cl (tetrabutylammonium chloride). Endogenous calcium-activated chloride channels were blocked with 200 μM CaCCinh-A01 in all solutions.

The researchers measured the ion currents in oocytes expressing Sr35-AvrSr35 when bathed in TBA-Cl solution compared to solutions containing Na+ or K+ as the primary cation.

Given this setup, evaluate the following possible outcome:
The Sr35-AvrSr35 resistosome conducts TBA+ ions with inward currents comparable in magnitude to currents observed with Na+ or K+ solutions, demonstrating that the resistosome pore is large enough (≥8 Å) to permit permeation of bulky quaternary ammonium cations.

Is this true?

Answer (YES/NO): NO